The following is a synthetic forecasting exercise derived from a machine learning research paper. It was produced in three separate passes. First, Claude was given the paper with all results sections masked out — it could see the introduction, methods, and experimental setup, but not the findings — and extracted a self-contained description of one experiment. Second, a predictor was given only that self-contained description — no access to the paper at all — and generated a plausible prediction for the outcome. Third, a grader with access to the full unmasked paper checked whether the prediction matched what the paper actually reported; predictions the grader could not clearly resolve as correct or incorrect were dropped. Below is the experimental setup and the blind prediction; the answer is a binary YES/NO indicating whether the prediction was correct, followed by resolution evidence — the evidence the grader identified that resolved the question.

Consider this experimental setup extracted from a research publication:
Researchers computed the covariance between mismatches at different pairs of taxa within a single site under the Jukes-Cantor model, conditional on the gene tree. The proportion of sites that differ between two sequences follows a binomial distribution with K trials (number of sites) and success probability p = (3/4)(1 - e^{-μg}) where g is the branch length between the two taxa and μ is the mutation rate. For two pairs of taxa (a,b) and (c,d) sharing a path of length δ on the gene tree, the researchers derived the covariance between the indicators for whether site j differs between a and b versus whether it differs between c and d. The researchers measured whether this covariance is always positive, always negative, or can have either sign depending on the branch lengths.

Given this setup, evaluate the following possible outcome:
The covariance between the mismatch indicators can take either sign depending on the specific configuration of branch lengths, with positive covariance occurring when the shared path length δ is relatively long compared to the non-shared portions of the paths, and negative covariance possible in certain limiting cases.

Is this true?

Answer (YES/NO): NO